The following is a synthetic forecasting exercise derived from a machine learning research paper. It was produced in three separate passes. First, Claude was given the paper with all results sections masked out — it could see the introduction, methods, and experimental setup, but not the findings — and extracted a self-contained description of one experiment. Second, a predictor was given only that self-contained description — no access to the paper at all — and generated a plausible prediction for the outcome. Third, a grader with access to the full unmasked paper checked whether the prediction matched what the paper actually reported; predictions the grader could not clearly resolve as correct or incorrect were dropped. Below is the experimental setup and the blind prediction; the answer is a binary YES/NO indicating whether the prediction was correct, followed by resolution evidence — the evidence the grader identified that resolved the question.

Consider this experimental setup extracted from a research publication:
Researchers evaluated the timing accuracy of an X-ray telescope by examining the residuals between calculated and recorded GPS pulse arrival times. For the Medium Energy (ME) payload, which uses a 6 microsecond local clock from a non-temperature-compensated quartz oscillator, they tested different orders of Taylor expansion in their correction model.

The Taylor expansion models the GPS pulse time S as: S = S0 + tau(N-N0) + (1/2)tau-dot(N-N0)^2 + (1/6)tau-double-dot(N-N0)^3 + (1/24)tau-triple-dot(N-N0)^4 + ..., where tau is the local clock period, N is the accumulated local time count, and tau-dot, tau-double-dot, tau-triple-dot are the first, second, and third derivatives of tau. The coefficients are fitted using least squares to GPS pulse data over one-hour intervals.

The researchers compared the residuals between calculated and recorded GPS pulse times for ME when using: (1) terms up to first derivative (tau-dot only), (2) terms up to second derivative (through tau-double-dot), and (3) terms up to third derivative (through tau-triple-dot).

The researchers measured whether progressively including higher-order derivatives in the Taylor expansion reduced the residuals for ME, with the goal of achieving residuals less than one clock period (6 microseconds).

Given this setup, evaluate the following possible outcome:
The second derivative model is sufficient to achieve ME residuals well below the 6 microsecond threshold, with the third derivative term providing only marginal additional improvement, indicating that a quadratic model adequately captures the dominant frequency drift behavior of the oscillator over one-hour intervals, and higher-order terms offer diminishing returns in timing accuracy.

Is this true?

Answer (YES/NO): NO